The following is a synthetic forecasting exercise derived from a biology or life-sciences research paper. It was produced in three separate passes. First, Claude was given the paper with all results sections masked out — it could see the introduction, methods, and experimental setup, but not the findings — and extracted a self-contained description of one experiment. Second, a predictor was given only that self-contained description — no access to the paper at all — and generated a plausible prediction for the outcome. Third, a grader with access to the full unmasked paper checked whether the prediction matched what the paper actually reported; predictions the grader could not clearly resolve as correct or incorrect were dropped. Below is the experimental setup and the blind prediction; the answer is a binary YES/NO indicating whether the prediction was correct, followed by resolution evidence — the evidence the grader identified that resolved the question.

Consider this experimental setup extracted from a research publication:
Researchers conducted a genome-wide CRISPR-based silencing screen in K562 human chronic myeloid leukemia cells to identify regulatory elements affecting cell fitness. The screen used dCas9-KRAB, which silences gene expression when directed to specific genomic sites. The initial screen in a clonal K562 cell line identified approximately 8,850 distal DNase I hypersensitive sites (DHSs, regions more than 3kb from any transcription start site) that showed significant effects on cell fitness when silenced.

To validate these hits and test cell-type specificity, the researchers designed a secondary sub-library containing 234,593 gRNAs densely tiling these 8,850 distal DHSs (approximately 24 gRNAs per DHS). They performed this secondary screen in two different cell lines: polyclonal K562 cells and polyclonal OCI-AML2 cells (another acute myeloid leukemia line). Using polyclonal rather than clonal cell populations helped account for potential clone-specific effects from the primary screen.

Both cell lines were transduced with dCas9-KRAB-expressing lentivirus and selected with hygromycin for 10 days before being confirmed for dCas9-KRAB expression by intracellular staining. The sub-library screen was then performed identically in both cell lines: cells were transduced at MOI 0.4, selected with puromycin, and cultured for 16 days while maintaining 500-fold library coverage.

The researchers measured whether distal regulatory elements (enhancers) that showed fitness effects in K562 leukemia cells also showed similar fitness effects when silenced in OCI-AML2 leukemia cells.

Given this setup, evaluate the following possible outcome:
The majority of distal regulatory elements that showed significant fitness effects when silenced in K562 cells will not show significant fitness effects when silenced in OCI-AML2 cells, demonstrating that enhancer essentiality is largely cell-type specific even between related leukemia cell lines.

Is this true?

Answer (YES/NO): NO